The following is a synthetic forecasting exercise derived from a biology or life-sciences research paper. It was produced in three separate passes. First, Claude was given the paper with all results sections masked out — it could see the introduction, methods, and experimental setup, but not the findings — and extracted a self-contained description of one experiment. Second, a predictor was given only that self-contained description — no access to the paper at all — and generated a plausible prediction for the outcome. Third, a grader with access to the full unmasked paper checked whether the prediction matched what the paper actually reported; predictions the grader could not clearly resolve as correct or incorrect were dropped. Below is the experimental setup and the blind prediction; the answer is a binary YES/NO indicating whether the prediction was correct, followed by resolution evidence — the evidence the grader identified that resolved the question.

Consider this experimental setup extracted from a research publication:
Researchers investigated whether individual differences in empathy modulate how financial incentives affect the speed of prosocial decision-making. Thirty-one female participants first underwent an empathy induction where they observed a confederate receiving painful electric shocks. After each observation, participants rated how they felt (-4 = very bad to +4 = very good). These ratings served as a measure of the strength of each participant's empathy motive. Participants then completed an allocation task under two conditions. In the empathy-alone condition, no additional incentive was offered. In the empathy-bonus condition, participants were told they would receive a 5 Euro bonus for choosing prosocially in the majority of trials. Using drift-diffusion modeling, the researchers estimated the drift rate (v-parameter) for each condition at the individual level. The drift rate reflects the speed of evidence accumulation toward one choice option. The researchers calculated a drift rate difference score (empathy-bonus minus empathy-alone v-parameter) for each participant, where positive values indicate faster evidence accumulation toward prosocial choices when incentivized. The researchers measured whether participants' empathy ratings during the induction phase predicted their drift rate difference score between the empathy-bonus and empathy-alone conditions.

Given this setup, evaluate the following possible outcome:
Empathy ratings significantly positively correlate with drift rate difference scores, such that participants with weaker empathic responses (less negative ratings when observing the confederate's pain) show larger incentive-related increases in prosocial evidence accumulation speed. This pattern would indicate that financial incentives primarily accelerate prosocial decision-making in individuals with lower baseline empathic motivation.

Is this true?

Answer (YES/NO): NO